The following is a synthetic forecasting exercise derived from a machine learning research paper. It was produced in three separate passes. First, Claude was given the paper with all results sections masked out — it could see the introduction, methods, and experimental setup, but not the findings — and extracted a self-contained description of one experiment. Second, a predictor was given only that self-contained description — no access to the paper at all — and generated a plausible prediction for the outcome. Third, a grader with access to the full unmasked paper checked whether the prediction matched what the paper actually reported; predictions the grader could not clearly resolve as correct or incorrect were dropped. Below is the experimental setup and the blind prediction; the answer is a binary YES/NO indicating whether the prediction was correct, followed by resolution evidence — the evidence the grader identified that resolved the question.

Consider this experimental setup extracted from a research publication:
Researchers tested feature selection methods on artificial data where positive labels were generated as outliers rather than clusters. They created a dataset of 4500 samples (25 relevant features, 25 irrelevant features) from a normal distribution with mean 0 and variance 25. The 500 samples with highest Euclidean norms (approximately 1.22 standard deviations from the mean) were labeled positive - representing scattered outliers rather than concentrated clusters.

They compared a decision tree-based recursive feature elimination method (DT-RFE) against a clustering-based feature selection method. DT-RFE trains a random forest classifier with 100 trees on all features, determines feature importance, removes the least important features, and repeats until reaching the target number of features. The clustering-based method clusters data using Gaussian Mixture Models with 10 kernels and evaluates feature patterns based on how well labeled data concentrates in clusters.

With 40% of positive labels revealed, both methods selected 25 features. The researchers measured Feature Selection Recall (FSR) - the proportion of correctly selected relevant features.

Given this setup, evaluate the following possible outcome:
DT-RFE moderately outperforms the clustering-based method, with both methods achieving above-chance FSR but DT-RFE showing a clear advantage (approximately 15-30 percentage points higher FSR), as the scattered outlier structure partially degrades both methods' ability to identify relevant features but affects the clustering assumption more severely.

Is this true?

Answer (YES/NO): NO